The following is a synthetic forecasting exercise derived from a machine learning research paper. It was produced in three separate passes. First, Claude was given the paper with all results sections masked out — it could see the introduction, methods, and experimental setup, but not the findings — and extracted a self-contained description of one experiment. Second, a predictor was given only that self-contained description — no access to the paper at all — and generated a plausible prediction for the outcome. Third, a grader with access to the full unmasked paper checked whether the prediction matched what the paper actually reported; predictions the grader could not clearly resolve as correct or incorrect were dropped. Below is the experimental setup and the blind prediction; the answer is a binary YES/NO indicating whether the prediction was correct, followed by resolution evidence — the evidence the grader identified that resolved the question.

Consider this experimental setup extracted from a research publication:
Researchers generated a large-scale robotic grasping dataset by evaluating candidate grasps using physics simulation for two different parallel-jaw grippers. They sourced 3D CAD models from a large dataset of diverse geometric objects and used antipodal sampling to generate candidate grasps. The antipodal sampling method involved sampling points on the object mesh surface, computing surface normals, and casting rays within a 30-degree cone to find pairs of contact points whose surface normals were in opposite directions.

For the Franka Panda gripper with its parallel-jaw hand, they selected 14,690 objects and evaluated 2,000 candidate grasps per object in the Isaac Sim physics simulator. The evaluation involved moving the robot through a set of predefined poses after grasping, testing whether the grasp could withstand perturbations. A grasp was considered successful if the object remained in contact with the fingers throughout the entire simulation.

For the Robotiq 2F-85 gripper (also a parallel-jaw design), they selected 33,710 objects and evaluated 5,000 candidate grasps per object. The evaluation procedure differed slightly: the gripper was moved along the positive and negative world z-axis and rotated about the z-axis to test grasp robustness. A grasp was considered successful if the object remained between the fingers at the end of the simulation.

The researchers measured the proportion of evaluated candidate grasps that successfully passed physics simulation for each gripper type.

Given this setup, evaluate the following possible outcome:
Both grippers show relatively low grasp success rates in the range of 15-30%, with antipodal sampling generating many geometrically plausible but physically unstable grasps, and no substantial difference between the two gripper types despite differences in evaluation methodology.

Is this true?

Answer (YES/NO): NO